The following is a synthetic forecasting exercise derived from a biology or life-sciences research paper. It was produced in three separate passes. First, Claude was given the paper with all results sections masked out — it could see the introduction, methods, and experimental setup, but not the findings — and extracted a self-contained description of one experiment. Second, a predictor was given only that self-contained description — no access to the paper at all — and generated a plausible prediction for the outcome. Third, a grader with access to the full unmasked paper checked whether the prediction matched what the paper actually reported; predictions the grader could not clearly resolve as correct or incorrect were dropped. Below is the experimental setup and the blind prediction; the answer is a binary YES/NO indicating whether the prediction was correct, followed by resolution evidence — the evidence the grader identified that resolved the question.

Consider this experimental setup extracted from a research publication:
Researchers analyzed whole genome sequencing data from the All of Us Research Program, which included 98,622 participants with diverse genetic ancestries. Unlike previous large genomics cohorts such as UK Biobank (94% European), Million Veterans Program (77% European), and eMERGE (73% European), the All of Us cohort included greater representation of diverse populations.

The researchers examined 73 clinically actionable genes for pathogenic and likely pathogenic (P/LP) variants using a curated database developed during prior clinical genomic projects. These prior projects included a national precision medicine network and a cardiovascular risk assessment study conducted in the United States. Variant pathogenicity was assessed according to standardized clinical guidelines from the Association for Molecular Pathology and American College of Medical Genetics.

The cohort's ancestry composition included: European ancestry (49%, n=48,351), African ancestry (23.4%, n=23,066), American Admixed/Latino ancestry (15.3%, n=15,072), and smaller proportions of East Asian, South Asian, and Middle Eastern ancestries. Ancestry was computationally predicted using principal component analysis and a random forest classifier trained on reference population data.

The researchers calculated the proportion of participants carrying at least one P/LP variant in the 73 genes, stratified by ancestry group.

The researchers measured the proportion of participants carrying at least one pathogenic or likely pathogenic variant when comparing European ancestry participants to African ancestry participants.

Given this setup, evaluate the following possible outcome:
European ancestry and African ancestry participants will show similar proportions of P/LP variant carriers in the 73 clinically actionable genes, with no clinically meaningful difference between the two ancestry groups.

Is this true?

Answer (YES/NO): NO